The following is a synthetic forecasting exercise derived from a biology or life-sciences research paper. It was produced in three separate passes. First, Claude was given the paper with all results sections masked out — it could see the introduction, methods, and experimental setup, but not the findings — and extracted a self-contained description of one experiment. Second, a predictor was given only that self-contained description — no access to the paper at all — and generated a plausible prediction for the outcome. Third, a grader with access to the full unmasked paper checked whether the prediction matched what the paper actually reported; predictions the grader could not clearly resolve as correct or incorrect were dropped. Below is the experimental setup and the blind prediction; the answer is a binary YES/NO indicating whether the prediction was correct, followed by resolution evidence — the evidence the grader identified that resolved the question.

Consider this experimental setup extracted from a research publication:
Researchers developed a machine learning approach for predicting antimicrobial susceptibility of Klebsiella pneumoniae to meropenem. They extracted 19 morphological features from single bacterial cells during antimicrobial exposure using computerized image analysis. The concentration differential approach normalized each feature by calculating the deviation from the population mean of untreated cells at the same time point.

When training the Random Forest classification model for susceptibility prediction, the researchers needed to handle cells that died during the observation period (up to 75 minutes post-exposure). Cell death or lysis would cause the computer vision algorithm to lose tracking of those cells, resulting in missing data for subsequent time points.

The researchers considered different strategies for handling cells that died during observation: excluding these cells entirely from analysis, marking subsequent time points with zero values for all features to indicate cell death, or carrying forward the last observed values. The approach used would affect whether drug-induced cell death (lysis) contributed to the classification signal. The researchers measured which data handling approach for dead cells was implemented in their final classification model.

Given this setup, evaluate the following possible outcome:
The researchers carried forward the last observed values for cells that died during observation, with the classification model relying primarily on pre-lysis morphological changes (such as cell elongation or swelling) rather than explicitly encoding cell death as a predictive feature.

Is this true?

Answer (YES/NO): NO